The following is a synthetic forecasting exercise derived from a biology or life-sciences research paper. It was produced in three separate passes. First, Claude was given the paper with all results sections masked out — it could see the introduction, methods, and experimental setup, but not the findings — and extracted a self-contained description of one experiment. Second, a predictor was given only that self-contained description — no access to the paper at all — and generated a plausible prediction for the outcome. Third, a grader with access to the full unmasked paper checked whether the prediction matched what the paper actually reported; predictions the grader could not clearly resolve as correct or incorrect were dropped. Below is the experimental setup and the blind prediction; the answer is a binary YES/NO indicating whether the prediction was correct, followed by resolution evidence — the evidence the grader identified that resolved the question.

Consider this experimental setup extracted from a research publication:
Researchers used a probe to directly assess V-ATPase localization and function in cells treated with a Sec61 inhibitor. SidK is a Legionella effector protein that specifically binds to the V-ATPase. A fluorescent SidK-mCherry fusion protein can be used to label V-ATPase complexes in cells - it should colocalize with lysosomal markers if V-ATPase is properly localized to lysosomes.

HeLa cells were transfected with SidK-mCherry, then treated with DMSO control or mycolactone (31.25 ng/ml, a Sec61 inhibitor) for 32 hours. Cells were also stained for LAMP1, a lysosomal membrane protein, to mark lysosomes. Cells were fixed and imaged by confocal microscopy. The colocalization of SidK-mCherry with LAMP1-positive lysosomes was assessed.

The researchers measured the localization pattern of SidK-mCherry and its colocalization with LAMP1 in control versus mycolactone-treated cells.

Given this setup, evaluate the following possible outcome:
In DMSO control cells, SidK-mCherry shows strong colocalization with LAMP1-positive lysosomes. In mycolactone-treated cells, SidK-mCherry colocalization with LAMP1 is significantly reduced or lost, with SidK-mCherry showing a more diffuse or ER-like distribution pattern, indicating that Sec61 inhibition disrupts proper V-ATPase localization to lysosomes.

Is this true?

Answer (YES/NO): NO